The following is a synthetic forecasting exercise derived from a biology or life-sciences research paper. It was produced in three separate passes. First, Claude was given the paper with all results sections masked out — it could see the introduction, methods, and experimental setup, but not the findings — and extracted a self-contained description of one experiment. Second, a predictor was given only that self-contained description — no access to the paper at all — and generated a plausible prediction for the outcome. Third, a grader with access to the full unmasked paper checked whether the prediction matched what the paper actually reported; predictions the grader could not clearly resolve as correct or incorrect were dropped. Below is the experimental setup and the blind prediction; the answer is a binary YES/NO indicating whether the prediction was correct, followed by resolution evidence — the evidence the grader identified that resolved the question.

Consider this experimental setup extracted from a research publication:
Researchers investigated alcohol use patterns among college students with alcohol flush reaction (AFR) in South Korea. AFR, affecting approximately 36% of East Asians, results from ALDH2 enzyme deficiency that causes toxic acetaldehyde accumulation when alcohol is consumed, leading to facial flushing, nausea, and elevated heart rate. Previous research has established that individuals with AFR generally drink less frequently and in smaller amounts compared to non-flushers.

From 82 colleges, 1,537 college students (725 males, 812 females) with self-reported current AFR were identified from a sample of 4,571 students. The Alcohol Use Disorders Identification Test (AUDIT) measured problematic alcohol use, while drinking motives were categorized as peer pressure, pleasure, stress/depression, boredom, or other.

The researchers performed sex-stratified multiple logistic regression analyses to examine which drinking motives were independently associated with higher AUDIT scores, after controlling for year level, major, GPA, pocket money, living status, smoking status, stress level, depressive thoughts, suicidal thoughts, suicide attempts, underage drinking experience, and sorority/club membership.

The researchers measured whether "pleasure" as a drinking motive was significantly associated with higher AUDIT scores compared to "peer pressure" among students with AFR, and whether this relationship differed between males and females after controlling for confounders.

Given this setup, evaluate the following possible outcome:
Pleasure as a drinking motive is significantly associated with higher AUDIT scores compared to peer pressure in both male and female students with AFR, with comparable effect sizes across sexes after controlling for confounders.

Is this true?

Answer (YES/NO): YES